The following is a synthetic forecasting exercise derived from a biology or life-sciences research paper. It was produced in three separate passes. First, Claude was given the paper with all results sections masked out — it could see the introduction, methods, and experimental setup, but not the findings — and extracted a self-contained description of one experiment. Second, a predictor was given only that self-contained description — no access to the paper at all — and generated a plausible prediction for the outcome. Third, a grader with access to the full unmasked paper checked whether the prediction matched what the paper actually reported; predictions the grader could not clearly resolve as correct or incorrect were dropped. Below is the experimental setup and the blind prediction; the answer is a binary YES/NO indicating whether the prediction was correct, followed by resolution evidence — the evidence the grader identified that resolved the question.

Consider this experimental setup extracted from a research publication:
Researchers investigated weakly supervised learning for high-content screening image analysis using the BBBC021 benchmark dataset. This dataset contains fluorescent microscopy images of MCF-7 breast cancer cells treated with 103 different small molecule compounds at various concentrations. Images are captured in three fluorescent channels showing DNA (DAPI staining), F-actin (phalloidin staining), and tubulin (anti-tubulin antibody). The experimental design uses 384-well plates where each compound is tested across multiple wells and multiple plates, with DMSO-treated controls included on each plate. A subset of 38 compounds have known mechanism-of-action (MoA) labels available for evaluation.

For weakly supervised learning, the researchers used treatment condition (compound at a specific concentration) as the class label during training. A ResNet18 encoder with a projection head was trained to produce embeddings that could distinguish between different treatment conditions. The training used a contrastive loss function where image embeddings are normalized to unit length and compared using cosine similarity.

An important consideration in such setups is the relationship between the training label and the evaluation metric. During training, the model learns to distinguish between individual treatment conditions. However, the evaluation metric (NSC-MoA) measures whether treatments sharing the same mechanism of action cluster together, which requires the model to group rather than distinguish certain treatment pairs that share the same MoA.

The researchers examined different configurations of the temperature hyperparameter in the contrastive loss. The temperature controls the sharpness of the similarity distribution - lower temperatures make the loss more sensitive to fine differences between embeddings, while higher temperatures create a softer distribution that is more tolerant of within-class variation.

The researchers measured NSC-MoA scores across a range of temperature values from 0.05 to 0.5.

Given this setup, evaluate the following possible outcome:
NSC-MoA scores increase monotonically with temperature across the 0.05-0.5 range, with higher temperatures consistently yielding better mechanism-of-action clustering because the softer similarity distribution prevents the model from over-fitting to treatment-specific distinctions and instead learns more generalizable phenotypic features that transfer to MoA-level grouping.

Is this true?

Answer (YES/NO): NO